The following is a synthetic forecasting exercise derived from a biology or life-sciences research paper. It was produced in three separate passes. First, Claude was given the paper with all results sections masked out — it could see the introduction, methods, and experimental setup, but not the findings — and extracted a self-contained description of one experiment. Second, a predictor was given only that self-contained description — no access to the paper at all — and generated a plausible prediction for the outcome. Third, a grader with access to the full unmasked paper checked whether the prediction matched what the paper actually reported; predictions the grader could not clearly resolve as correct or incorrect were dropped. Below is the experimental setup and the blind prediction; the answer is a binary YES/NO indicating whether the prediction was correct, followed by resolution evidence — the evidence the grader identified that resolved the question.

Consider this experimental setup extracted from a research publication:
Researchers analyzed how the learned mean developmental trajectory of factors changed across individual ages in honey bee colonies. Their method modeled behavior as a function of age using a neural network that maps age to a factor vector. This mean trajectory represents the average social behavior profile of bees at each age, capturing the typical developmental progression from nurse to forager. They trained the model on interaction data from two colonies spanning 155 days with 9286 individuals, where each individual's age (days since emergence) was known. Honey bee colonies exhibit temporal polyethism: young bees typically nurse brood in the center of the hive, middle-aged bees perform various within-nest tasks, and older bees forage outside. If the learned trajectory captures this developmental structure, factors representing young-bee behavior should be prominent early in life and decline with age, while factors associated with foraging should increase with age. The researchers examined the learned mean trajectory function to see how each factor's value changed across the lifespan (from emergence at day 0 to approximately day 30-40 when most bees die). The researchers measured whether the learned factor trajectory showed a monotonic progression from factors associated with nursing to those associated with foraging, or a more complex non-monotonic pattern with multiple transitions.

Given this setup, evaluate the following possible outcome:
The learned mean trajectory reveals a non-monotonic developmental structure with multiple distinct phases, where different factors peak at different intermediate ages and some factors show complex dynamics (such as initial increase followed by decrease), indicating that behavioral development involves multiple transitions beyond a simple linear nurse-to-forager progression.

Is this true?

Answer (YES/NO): NO